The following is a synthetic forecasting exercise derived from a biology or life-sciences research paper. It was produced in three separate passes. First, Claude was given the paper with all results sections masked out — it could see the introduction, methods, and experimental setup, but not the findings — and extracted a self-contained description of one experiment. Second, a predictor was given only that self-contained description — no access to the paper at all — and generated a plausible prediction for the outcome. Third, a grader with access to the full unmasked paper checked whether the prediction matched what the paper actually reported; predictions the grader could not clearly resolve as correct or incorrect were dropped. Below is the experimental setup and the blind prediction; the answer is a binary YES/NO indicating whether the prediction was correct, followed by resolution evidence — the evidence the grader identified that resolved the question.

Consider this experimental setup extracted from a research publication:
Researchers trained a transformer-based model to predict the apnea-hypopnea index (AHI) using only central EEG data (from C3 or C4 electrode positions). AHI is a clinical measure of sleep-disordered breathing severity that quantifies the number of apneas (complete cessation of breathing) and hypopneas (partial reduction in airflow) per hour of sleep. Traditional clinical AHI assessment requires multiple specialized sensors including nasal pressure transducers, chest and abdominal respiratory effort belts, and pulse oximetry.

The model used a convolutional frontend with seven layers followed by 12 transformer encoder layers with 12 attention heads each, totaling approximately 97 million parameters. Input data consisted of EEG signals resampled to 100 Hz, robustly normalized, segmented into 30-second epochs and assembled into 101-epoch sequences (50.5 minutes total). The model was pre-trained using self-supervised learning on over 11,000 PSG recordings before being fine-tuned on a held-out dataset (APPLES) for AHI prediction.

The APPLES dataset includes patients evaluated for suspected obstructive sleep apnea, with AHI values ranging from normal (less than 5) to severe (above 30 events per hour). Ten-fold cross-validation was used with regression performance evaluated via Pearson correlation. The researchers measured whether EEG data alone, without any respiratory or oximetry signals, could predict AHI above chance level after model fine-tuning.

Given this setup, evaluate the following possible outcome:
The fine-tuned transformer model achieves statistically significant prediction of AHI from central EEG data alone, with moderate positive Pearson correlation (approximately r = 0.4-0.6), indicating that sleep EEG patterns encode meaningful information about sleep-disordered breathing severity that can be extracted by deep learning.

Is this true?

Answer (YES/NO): YES